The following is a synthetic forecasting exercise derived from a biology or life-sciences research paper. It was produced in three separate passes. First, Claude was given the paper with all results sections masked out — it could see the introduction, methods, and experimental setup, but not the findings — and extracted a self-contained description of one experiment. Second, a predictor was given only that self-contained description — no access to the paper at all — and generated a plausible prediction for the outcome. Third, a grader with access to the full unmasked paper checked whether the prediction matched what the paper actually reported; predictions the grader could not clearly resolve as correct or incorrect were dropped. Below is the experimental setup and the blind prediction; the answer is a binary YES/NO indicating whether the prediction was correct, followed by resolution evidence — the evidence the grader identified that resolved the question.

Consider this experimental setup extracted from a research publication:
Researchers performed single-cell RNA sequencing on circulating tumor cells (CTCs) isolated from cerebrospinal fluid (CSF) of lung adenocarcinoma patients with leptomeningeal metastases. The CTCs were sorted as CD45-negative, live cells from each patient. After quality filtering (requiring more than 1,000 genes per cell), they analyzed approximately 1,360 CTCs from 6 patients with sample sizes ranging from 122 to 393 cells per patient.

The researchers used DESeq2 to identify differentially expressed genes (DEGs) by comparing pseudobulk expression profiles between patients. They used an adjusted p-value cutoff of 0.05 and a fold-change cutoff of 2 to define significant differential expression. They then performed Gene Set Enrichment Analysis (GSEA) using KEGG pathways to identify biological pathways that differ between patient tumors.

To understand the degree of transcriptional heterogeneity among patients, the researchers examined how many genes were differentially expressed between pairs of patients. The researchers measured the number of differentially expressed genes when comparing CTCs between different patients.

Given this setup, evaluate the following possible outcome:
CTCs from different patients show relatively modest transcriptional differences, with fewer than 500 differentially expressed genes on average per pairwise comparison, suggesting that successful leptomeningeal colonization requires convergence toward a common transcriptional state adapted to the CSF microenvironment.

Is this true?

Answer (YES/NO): NO